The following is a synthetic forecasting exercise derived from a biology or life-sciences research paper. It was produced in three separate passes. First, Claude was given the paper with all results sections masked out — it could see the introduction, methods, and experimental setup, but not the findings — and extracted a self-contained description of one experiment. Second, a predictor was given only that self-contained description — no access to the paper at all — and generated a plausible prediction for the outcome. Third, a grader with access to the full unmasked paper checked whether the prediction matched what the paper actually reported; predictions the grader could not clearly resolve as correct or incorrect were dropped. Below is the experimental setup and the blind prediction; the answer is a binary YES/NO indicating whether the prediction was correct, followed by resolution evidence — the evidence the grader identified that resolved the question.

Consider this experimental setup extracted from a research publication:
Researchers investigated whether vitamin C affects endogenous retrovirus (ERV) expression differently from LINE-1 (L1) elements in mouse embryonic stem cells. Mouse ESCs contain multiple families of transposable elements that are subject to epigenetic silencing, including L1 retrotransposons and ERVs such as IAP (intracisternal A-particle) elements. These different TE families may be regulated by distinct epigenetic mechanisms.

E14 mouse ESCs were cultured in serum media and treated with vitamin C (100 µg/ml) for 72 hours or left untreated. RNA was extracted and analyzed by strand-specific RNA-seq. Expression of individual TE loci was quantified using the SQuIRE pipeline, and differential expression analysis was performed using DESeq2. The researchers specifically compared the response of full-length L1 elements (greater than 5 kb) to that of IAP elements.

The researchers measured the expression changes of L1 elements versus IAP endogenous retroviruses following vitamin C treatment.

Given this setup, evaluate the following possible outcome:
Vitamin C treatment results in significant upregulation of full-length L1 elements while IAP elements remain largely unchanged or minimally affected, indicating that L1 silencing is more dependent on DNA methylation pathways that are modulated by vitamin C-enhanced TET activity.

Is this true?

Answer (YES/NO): NO